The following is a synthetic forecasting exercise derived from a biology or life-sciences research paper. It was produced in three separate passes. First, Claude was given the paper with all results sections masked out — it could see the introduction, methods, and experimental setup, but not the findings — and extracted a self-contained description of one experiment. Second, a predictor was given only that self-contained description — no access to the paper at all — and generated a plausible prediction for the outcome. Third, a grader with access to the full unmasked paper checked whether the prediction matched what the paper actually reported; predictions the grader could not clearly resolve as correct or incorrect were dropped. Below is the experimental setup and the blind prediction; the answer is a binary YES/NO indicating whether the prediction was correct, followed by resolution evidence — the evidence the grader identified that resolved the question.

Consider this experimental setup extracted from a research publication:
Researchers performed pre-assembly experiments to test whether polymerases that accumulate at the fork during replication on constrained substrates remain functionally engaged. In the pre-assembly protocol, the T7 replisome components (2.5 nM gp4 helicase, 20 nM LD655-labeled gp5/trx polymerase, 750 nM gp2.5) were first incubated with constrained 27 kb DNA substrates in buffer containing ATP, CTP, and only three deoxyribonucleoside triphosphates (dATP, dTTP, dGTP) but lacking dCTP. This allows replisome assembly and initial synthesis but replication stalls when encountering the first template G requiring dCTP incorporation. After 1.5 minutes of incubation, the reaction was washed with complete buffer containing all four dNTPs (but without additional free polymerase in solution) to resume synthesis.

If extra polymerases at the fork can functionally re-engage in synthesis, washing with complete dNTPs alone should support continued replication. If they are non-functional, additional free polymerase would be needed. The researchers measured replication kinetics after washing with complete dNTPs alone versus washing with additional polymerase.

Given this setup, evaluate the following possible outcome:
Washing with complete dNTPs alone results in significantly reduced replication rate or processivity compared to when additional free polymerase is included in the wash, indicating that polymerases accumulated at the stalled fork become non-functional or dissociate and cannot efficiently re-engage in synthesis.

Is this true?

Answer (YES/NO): NO